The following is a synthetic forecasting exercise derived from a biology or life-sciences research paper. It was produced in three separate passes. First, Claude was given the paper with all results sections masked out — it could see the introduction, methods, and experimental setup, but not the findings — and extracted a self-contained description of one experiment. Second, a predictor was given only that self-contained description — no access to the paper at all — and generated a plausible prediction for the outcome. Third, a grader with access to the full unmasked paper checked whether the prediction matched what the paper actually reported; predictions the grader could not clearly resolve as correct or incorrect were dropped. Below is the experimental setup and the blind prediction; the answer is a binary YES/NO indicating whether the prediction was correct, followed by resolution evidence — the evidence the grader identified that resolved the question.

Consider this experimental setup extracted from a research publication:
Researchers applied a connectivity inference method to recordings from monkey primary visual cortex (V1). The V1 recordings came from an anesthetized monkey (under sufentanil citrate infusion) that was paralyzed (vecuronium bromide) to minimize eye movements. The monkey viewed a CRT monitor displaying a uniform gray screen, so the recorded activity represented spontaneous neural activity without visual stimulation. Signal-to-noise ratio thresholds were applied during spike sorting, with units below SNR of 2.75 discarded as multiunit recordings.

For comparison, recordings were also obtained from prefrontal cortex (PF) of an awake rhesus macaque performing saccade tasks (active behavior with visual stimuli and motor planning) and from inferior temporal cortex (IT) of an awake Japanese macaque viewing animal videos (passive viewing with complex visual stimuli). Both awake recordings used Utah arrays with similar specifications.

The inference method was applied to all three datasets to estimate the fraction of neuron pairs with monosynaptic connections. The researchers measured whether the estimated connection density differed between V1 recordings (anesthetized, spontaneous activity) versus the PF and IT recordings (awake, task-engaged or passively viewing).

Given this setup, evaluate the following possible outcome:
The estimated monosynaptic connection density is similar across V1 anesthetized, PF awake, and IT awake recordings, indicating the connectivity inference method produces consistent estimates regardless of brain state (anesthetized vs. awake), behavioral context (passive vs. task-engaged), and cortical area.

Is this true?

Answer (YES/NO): YES